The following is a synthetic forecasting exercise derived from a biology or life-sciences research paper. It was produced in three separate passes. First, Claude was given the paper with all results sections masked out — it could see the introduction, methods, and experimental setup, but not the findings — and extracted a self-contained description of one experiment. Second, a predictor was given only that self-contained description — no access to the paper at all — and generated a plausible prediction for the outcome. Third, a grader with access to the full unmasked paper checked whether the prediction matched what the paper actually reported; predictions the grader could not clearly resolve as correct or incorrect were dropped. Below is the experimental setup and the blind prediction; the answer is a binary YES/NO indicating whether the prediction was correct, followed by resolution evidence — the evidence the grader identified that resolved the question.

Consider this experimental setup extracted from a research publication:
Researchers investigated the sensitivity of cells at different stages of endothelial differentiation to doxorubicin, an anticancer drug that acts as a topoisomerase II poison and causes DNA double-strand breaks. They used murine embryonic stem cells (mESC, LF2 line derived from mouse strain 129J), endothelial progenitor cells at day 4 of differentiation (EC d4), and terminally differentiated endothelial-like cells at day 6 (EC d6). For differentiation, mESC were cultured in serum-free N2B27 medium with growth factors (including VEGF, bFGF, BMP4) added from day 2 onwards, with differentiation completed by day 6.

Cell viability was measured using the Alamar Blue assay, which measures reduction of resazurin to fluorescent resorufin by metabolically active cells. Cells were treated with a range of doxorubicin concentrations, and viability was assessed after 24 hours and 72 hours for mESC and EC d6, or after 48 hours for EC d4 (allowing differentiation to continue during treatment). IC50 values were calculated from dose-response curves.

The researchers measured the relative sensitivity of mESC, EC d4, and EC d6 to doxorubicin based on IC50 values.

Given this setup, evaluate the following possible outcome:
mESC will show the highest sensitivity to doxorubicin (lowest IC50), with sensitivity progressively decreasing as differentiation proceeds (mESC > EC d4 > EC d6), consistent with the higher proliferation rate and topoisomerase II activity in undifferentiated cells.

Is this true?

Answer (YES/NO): NO